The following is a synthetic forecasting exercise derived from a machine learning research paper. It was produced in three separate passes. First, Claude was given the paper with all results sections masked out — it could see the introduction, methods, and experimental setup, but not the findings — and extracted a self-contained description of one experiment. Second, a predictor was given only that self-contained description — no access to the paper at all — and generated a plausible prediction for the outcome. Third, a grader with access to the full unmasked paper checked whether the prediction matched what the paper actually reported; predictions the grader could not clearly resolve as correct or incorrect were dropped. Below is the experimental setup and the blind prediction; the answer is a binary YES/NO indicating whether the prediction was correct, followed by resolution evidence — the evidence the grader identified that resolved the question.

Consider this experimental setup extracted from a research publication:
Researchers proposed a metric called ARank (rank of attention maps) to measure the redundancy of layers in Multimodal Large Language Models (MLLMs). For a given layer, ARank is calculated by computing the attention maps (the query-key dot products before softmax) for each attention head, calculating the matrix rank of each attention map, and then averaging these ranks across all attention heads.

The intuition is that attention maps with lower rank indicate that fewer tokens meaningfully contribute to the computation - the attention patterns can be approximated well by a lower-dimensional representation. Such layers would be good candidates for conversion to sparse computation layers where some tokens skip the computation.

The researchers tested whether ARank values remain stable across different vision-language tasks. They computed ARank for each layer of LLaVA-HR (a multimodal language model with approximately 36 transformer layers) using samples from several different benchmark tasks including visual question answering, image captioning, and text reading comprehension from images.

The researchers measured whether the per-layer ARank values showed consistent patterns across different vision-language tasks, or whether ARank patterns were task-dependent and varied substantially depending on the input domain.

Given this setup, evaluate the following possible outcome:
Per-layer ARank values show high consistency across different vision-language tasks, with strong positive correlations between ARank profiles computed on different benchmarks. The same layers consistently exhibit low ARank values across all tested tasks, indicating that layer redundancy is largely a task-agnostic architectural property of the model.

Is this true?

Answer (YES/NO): YES